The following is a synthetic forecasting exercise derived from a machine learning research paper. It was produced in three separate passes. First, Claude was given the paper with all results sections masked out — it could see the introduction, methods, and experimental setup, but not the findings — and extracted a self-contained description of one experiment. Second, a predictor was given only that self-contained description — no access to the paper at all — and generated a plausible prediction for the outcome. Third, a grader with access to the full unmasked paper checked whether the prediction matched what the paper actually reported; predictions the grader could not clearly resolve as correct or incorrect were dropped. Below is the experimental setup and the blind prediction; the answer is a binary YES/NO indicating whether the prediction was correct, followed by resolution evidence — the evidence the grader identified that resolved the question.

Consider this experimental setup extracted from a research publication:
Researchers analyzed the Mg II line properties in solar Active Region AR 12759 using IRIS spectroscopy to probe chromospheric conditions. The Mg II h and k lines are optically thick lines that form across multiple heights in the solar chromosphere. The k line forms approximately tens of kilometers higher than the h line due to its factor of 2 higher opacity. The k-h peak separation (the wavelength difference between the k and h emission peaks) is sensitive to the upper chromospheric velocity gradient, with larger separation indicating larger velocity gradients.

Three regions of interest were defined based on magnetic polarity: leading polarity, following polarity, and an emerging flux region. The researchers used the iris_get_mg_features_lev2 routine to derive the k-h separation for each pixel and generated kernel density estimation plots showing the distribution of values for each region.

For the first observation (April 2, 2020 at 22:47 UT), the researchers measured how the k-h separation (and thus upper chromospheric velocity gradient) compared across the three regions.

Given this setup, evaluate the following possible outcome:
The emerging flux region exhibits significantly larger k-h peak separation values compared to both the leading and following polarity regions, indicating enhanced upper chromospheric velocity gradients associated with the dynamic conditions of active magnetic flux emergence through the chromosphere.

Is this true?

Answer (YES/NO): NO